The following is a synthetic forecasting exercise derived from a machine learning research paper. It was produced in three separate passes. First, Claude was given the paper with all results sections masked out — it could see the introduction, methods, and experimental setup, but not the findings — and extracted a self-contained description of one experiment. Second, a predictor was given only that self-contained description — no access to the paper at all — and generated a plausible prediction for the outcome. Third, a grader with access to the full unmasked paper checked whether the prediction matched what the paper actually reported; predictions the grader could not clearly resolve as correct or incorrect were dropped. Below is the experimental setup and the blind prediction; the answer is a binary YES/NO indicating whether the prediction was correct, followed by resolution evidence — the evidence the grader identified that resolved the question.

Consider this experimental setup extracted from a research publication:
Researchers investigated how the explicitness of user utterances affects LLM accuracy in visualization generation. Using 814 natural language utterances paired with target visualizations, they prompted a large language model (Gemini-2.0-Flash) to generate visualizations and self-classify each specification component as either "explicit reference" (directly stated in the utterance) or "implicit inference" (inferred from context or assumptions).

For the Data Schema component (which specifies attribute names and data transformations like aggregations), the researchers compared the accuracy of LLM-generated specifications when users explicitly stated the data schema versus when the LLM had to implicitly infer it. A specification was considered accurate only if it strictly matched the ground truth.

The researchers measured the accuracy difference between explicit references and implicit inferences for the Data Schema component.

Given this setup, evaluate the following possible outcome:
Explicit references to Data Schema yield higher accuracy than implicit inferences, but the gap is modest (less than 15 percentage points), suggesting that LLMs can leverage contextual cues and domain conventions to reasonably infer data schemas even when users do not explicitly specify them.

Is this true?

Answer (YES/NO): NO